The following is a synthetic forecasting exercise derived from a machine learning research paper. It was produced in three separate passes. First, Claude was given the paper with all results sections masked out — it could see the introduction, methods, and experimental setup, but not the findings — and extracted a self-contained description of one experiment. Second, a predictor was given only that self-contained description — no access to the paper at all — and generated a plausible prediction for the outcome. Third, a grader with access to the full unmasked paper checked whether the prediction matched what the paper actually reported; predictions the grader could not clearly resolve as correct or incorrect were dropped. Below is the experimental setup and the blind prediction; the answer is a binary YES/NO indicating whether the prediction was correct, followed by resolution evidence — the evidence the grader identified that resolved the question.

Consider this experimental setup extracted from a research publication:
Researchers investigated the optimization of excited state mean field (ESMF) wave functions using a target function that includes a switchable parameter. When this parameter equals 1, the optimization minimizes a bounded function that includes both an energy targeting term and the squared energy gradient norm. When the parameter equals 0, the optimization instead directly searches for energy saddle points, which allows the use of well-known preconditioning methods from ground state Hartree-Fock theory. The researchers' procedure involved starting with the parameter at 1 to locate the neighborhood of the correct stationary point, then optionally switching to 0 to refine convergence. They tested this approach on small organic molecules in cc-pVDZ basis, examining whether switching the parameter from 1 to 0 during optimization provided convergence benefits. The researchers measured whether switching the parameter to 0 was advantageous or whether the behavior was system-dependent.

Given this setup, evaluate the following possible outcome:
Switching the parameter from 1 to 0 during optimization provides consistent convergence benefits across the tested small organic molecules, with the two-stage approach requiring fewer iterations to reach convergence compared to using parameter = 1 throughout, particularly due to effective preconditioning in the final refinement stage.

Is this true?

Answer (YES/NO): NO